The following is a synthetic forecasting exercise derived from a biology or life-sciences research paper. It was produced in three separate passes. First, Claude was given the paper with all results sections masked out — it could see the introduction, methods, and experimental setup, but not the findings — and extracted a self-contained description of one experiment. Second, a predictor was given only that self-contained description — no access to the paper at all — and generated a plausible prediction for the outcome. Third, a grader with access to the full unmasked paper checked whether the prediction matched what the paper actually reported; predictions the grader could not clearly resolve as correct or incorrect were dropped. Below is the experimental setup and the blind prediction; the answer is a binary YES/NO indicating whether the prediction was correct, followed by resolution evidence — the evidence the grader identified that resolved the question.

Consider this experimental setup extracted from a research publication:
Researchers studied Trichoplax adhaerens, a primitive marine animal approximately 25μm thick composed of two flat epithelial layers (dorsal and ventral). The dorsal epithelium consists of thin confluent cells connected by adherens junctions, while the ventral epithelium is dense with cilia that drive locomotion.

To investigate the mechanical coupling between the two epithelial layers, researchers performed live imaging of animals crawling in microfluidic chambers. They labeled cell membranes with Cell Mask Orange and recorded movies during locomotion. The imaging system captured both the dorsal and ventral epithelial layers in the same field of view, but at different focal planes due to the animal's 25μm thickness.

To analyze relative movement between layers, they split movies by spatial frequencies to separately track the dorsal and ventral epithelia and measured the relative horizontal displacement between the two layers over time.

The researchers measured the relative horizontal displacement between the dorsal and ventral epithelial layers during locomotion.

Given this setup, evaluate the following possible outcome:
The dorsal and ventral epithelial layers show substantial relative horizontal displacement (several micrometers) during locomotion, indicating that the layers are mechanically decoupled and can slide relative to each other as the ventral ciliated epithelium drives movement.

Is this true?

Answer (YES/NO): YES